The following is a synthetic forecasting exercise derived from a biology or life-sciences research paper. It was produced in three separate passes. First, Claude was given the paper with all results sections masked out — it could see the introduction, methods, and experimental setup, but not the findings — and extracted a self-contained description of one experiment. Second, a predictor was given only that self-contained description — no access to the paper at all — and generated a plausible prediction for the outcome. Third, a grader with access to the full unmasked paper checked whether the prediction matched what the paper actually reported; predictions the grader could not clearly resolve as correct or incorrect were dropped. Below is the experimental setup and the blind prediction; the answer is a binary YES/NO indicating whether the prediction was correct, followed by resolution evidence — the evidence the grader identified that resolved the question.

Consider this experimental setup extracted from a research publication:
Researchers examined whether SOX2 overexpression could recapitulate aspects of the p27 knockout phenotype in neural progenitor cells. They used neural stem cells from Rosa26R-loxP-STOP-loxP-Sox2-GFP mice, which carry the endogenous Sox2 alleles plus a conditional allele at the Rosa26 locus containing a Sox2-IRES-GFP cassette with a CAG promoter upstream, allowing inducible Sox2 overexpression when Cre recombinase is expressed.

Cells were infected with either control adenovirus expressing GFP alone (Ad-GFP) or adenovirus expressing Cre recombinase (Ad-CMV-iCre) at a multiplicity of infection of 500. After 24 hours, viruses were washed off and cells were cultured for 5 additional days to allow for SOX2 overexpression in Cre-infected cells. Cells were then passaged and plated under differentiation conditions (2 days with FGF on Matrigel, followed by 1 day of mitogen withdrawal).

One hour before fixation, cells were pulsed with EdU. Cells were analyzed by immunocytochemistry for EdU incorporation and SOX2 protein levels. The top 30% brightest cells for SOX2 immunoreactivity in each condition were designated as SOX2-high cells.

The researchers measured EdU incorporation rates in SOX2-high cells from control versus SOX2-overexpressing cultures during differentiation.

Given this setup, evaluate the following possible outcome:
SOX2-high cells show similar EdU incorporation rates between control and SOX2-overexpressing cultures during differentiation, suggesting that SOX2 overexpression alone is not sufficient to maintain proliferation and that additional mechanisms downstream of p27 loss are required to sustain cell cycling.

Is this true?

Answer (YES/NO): YES